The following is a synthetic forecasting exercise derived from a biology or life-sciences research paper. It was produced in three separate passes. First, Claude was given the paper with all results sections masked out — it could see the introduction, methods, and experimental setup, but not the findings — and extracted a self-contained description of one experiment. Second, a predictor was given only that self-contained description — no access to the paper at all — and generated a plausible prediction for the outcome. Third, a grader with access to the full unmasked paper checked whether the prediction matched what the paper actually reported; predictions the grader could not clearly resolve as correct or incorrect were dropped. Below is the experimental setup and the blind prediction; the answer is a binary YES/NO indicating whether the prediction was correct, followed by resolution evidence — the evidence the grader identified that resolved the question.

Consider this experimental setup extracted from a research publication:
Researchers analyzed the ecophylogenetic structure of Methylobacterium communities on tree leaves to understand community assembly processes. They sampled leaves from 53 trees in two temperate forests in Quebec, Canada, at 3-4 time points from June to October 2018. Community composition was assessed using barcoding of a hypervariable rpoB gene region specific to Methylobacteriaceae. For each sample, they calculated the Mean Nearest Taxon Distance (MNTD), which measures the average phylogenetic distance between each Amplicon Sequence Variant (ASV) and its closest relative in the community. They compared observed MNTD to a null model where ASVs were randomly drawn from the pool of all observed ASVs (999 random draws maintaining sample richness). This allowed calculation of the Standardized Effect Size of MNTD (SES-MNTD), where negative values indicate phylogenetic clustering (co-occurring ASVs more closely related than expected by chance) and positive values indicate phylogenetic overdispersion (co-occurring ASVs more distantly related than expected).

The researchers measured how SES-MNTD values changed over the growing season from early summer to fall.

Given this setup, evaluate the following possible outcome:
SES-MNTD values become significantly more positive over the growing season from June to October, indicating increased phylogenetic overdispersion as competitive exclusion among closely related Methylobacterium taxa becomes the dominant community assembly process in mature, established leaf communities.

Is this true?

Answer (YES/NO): NO